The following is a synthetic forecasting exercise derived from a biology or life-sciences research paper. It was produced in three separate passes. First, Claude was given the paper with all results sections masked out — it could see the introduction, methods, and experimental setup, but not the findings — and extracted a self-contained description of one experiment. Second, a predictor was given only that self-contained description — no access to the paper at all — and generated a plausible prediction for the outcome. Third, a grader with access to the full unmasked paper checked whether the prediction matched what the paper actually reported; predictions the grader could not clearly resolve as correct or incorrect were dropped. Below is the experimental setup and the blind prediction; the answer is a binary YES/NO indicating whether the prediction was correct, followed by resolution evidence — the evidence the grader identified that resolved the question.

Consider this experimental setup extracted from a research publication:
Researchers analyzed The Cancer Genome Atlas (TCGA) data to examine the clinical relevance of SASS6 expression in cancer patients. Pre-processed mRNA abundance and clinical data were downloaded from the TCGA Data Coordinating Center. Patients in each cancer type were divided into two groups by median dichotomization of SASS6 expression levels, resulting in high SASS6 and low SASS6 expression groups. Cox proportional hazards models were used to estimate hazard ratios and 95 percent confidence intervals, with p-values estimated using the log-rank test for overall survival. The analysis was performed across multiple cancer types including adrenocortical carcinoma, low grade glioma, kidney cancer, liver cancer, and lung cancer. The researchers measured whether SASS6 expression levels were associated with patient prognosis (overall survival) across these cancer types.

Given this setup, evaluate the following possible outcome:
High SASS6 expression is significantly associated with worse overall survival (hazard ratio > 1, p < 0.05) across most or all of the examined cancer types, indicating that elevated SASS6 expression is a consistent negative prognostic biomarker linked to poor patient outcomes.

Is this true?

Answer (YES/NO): YES